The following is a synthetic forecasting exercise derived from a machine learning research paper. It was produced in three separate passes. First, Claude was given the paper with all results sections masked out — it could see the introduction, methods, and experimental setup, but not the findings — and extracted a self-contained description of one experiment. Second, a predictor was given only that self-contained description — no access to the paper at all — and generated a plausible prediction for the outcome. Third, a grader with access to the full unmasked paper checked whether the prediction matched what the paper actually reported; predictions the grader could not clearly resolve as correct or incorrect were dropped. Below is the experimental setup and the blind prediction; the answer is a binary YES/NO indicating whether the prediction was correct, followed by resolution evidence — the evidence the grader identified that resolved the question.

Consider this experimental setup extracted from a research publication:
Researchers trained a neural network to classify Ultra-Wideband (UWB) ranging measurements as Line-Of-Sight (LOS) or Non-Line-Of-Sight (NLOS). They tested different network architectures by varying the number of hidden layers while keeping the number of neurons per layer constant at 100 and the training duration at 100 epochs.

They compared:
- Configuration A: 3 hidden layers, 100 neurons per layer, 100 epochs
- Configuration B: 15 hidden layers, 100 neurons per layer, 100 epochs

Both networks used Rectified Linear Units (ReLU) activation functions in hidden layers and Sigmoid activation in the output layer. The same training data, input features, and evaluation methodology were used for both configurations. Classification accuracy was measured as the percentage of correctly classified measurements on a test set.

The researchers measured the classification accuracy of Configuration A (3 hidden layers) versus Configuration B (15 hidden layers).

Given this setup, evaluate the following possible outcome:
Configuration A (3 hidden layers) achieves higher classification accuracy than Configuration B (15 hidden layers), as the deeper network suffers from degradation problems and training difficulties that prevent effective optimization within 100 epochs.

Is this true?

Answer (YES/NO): NO